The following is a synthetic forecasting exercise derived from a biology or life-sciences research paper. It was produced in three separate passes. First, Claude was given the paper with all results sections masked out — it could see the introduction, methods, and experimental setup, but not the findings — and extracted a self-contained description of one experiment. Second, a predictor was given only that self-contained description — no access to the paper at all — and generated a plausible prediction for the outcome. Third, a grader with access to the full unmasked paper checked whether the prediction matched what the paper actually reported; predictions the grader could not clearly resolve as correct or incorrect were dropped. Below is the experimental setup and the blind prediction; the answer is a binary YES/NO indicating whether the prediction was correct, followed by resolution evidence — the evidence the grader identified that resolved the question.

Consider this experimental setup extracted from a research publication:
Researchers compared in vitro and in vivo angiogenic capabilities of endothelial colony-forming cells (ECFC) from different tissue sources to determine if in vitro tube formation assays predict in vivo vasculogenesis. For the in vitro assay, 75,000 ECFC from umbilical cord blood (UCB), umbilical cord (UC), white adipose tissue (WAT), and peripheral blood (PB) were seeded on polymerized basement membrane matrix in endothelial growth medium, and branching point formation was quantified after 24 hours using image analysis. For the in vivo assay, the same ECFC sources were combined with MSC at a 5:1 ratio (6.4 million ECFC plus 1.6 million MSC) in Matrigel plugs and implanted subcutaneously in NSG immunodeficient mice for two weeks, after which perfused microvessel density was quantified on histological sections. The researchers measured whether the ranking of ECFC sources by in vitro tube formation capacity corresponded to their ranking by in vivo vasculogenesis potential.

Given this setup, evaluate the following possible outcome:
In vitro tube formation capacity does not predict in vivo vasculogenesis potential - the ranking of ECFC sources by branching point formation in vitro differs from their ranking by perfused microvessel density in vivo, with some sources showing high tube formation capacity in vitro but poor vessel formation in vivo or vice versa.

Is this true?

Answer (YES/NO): NO